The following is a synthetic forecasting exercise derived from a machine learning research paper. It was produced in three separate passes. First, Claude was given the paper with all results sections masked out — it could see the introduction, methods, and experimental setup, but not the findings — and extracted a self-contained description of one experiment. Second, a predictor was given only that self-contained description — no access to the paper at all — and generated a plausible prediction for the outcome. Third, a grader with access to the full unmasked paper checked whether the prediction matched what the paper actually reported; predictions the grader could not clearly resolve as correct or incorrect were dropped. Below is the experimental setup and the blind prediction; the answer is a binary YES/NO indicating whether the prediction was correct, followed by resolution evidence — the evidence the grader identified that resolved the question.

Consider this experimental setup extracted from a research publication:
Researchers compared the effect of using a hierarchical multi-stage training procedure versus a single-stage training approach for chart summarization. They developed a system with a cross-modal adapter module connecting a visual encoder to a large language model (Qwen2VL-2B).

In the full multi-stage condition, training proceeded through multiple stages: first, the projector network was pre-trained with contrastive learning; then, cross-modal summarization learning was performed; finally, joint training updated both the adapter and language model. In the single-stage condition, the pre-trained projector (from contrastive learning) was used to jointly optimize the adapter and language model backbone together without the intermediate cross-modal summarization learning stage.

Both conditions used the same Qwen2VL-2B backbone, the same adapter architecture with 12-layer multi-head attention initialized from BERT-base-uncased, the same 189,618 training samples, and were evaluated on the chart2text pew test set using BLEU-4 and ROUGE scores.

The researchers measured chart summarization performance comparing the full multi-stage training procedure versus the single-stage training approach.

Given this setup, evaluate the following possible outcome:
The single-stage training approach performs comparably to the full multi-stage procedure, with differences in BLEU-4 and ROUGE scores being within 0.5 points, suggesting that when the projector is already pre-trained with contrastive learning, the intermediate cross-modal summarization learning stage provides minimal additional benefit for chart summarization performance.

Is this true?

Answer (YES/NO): NO